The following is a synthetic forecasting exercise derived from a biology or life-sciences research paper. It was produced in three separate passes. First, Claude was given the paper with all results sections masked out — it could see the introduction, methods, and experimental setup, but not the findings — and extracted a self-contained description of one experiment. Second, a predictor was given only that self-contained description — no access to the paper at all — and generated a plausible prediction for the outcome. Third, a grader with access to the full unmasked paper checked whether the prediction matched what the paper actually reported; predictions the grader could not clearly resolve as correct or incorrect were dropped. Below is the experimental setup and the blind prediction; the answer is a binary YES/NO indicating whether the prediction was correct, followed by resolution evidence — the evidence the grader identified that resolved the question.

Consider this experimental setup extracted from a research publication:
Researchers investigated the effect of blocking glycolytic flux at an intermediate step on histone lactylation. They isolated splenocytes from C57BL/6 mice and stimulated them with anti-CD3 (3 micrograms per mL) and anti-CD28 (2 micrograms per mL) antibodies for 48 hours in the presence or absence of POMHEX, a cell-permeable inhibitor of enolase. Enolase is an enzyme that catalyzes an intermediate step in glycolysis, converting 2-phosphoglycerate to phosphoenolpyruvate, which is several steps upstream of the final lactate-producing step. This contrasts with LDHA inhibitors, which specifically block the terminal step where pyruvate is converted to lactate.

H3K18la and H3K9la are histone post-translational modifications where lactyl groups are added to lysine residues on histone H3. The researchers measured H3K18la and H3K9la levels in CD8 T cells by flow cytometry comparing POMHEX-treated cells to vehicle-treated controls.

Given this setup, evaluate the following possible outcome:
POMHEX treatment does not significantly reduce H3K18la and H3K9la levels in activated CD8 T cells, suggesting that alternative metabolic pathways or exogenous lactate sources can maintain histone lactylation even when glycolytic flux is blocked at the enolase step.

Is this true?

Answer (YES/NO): NO